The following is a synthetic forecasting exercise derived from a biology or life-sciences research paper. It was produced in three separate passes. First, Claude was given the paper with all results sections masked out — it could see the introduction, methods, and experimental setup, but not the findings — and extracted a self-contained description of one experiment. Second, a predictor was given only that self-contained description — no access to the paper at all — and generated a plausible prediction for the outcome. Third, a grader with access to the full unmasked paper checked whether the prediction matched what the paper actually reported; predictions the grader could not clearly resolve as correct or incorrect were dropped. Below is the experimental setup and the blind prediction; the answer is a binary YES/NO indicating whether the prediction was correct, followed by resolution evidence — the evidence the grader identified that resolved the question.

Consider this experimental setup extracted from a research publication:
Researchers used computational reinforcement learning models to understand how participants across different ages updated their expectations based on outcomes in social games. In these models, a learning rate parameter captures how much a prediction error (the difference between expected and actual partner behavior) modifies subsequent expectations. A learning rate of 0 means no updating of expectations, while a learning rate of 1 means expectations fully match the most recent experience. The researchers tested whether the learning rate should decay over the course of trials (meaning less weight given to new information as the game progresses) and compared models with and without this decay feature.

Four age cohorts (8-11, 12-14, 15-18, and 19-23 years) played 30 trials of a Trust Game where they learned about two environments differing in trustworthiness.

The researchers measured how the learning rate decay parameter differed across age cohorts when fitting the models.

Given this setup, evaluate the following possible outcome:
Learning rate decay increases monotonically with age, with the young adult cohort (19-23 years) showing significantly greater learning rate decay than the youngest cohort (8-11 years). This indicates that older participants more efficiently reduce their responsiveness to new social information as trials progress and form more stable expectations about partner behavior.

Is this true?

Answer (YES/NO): NO